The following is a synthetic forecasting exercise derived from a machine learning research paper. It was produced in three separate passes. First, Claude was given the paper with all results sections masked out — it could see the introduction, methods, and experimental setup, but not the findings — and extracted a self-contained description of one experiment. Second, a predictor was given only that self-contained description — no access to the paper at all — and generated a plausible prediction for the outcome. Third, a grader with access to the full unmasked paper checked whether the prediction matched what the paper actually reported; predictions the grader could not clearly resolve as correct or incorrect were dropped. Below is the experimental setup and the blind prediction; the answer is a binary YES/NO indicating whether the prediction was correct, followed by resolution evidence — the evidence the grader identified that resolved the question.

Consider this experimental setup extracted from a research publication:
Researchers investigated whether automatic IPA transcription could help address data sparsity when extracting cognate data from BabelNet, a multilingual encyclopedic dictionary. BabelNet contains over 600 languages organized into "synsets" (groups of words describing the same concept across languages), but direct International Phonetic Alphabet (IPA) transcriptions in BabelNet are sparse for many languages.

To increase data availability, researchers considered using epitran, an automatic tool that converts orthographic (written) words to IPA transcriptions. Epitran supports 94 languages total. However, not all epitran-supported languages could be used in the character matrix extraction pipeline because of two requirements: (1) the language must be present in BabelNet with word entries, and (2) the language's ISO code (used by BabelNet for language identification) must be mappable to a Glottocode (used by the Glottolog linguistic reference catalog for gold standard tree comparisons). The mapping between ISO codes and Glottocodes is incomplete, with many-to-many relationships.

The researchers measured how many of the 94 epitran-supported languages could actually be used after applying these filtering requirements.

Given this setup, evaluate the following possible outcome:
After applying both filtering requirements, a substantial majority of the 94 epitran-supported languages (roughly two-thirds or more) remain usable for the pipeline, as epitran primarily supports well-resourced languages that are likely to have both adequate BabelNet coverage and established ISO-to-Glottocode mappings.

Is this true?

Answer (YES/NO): YES